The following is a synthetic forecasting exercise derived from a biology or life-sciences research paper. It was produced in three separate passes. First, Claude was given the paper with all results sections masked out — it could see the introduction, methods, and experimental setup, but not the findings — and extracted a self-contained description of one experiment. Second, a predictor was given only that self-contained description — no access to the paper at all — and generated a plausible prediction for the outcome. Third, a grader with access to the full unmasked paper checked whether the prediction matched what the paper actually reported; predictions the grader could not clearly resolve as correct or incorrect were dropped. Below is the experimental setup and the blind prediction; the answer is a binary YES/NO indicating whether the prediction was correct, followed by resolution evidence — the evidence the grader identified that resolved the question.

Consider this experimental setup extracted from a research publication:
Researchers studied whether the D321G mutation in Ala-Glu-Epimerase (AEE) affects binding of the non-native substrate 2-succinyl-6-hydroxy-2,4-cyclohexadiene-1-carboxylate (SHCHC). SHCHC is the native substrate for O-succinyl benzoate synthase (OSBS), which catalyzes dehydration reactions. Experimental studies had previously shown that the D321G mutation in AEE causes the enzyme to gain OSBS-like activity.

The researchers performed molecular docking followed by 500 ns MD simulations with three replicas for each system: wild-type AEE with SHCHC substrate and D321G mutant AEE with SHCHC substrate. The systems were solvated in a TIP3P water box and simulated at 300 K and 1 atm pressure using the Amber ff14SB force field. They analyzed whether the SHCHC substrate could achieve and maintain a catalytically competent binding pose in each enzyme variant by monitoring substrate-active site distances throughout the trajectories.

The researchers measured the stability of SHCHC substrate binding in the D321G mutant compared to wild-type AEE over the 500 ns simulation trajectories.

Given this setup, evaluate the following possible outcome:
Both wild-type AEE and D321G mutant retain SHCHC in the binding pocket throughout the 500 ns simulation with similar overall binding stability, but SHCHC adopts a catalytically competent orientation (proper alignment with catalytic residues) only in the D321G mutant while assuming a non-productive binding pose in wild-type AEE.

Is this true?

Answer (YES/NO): NO